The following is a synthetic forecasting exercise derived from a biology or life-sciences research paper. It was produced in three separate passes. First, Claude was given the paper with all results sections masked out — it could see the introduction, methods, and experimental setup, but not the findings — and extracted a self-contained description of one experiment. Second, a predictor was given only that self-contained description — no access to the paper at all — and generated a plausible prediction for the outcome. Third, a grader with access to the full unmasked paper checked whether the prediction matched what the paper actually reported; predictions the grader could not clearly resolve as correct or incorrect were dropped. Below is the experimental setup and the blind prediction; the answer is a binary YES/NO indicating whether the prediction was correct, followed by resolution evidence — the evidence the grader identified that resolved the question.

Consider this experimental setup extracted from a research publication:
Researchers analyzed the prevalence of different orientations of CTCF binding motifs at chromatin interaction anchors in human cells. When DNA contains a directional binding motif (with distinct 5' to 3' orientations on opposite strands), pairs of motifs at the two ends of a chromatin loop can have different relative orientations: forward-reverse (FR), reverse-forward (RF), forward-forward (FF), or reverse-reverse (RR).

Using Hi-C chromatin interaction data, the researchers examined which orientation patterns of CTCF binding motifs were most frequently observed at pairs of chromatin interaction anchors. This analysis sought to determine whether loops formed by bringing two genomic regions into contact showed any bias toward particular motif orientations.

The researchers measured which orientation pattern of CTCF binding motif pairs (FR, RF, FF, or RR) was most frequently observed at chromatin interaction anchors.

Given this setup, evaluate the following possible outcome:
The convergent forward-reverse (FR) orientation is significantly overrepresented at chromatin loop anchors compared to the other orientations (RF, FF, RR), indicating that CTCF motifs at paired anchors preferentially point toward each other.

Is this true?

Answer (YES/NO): YES